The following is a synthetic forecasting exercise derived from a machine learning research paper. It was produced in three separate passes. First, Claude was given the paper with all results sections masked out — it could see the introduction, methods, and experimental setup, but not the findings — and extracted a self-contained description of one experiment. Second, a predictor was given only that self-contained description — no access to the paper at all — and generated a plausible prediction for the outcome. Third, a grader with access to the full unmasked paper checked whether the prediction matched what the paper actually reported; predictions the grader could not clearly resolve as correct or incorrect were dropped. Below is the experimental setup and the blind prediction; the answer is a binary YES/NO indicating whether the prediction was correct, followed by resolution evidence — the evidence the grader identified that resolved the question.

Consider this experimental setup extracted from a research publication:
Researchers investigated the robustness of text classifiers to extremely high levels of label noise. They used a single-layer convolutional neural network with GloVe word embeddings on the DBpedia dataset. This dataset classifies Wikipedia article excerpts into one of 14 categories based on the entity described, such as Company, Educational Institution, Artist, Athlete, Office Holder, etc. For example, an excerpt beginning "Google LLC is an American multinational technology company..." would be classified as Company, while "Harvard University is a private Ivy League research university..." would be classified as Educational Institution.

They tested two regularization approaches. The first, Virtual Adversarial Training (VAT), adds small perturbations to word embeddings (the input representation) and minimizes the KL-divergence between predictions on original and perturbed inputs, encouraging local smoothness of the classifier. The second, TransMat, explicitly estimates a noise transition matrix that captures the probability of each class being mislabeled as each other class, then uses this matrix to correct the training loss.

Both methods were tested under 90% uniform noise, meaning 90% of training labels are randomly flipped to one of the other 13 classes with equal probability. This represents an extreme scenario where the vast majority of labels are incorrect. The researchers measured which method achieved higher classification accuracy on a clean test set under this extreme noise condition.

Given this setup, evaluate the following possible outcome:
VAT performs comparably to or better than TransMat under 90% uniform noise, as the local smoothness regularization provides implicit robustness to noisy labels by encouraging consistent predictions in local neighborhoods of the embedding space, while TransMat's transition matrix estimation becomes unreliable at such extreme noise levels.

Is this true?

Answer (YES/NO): YES